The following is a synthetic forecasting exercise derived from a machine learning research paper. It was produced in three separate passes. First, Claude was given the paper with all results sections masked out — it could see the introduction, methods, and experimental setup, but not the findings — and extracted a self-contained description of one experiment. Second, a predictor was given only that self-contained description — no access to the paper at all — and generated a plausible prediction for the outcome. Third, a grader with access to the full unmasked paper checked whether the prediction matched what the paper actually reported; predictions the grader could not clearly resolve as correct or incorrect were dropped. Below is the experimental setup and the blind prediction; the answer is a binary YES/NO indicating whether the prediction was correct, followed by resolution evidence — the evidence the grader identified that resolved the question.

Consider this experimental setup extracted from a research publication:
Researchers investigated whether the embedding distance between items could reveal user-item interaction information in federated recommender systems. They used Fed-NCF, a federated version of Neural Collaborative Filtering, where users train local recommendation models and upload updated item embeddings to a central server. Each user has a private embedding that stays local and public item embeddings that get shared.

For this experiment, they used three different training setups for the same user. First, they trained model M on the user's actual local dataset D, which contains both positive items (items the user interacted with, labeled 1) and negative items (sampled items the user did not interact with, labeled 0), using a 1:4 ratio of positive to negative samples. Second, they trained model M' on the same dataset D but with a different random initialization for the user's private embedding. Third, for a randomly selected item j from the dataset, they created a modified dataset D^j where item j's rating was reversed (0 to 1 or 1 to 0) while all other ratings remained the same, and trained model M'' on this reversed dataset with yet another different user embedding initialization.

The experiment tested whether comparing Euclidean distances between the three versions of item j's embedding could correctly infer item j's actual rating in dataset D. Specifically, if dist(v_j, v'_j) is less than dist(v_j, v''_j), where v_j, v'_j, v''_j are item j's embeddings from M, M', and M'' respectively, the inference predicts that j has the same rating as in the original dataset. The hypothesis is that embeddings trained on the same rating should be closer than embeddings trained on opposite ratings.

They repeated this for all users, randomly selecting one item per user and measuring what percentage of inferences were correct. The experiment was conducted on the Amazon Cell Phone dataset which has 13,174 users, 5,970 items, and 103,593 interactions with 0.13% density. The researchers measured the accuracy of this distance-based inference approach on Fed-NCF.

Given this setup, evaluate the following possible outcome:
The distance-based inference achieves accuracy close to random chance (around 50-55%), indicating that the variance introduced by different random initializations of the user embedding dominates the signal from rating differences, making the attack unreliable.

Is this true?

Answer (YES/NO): NO